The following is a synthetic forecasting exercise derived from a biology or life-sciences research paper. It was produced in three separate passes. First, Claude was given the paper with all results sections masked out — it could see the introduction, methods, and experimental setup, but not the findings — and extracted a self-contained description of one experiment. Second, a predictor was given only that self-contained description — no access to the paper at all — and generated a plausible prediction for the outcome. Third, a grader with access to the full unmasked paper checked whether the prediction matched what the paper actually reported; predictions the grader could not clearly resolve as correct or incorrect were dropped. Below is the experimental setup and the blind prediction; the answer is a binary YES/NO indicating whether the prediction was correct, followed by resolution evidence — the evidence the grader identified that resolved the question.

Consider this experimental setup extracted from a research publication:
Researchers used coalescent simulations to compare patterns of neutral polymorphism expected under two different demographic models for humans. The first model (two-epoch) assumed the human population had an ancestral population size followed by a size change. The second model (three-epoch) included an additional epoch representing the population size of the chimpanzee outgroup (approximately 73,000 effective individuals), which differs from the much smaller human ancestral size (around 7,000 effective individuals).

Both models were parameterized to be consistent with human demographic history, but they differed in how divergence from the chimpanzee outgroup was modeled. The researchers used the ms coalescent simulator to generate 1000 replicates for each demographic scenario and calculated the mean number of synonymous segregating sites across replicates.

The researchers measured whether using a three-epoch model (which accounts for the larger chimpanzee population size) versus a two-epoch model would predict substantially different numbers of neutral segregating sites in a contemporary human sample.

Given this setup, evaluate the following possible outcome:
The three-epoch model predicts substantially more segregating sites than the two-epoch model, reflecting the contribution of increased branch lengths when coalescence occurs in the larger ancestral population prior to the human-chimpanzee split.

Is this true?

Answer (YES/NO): NO